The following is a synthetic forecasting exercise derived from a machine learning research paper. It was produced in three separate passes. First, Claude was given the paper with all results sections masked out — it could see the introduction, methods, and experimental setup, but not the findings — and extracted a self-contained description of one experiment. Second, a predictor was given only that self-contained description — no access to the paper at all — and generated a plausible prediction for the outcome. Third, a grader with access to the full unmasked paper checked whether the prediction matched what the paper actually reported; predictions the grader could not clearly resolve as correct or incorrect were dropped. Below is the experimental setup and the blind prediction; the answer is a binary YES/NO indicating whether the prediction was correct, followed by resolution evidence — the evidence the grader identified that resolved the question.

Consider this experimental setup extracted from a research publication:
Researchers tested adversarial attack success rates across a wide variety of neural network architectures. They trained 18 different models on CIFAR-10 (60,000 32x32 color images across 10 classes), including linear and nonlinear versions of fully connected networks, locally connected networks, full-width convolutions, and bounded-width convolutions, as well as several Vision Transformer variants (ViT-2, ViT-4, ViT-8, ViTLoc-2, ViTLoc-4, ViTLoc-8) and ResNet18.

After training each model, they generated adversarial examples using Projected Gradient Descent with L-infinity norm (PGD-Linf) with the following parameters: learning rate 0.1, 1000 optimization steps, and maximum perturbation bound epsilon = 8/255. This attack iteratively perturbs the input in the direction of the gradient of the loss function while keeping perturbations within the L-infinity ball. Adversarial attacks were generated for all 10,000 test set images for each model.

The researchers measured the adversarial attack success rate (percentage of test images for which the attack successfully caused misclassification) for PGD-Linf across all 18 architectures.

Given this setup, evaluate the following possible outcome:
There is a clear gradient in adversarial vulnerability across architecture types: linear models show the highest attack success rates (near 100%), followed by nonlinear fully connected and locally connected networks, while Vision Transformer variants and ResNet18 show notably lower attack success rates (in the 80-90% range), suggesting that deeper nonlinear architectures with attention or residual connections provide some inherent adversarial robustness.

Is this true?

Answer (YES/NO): NO